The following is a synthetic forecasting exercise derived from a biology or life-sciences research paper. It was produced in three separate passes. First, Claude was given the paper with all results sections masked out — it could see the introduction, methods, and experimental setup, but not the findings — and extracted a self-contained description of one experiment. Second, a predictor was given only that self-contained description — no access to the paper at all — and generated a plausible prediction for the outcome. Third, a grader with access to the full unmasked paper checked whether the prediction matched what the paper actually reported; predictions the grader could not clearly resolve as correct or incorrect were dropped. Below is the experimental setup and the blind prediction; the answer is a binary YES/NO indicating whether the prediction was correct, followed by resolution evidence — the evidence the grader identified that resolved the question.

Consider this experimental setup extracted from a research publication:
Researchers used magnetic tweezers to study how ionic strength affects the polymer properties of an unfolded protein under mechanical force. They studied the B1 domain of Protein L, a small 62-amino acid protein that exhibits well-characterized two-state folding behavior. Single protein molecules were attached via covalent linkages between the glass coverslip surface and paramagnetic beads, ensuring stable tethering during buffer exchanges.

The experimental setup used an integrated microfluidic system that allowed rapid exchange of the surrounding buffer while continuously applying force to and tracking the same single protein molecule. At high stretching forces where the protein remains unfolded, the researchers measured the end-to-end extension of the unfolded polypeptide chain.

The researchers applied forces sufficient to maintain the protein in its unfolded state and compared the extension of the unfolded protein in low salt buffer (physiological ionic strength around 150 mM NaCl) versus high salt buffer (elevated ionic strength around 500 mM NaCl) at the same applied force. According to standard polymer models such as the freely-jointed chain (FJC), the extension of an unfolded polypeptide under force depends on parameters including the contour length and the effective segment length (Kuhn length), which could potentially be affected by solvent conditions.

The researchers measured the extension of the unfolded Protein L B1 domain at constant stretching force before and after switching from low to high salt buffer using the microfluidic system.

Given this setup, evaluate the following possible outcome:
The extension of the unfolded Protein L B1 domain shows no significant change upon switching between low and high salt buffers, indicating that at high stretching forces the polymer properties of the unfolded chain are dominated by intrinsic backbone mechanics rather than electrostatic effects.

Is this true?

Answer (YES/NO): NO